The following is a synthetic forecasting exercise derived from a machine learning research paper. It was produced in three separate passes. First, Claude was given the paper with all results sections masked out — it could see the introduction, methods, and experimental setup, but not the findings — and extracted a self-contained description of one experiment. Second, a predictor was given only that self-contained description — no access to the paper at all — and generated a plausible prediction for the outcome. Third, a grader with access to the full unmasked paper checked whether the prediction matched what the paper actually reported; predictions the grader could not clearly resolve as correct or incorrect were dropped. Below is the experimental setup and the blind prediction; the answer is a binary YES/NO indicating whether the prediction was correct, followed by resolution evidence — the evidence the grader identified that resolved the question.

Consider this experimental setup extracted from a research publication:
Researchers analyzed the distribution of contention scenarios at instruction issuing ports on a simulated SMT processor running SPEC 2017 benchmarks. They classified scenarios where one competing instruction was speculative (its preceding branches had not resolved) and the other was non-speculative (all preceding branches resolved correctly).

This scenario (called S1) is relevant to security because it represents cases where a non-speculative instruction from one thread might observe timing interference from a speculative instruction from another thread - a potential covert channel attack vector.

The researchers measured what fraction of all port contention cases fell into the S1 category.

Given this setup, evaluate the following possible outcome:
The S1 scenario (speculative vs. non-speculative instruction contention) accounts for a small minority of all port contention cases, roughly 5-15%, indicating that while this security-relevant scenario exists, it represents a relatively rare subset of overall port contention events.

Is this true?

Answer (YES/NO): NO